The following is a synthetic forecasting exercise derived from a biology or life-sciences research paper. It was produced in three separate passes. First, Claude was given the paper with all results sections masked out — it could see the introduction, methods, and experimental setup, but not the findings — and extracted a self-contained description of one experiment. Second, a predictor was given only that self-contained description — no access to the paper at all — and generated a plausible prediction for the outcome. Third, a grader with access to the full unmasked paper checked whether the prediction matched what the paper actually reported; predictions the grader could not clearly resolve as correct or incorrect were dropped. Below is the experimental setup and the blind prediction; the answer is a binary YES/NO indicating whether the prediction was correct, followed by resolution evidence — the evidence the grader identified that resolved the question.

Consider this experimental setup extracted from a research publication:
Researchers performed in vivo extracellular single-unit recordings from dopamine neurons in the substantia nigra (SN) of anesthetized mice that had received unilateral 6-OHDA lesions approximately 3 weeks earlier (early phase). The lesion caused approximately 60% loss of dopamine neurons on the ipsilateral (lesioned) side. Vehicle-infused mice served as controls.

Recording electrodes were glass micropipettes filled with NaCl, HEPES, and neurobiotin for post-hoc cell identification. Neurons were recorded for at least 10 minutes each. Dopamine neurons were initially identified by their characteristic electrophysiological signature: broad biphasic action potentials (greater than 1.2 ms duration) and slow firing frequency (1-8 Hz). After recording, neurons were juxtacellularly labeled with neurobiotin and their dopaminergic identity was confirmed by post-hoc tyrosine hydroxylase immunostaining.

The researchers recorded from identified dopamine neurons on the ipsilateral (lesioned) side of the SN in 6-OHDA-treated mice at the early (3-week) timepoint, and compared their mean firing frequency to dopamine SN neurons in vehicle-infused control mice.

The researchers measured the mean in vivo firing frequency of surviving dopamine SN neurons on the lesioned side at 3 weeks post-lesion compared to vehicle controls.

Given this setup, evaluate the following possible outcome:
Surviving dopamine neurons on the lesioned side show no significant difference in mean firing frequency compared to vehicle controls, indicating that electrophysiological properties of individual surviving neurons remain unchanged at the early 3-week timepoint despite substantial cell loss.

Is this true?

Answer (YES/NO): NO